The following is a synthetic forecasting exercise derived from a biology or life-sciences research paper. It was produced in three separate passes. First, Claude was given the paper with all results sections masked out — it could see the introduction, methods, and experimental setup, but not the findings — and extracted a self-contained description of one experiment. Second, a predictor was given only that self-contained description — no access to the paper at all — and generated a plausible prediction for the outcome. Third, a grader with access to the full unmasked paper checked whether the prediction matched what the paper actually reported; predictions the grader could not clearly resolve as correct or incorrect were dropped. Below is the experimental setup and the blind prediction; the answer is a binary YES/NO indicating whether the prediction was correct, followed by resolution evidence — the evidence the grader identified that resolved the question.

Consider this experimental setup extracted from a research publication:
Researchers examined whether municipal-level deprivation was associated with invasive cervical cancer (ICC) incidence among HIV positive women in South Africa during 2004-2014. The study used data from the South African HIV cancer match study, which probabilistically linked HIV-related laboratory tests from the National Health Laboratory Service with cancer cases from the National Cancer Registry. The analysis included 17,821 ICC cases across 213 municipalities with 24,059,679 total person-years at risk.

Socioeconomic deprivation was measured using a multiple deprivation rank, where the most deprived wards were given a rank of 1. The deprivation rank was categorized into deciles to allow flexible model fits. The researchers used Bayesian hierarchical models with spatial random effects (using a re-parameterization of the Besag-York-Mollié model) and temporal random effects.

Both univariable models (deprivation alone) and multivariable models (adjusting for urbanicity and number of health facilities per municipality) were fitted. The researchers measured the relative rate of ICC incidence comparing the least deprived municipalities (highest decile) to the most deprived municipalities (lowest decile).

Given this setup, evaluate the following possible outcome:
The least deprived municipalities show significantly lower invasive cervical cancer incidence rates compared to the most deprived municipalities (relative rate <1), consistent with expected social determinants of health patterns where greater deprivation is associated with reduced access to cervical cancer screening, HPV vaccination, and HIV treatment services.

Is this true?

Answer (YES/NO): NO